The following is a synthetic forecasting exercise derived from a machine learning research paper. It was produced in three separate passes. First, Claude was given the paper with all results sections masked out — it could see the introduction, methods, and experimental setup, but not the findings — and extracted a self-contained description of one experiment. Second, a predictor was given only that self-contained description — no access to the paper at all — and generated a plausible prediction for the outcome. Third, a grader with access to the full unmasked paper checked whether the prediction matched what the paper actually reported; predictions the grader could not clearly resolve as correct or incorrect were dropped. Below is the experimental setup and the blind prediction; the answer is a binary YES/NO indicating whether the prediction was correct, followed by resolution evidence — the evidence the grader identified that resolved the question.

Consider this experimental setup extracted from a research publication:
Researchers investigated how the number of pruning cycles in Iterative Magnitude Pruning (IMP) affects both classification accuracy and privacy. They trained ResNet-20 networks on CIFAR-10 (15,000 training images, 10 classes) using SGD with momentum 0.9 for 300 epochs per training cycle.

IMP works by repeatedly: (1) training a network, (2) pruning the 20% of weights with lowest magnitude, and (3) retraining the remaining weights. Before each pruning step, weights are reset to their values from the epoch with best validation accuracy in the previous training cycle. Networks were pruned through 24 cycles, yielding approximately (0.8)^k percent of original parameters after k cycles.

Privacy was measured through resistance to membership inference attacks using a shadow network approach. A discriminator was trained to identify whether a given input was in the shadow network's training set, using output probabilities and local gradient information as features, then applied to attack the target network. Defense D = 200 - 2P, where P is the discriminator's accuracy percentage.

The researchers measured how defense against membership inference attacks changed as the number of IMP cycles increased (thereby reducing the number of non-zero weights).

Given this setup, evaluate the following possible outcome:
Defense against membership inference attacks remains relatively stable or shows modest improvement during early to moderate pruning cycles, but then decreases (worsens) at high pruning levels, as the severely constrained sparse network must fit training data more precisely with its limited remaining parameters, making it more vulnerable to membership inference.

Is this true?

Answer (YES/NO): NO